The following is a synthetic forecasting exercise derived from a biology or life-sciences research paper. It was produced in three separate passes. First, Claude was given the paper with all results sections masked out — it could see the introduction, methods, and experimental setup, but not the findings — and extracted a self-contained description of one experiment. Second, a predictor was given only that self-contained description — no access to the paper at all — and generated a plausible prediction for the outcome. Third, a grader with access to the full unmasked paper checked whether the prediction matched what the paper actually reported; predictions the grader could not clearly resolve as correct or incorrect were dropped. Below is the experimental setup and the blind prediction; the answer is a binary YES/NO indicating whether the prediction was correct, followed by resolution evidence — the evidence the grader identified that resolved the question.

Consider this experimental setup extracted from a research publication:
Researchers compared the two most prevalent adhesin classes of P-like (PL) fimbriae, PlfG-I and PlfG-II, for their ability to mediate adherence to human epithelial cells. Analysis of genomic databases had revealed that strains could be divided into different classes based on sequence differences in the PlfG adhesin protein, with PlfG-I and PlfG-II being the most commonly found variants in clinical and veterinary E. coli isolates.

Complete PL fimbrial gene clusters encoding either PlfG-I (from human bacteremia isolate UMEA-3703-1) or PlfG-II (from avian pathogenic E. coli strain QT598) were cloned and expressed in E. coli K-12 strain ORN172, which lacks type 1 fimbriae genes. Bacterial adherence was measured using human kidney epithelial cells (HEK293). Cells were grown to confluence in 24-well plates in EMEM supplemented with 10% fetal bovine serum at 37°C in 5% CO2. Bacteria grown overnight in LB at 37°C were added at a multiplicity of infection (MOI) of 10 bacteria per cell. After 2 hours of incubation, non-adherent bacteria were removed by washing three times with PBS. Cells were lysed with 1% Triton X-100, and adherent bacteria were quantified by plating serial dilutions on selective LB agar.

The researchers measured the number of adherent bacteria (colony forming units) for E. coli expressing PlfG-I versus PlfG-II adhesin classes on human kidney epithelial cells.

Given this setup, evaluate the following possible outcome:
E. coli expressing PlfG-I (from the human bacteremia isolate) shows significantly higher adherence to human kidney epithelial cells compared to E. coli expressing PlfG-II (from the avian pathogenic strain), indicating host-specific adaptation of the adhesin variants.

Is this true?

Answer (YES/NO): NO